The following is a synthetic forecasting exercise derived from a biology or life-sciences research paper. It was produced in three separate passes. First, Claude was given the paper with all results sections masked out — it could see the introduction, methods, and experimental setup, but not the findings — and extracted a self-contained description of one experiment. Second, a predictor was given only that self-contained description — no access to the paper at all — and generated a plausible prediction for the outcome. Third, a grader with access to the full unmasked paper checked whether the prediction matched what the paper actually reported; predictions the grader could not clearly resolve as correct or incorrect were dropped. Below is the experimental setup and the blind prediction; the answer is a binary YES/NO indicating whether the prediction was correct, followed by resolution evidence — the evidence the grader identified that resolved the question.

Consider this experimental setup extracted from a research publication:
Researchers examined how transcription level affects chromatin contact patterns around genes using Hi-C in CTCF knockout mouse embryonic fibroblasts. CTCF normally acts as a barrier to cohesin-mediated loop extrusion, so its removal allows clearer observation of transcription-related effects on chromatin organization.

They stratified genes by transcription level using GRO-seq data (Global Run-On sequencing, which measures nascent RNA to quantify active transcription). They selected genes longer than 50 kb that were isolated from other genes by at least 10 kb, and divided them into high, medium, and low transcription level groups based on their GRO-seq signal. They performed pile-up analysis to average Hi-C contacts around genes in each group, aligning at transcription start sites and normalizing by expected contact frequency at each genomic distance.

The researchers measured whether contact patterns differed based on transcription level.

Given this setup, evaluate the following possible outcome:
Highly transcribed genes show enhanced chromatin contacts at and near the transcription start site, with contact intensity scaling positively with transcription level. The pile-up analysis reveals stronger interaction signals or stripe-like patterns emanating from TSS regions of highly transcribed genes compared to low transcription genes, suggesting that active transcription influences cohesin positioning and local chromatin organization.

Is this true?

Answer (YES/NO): YES